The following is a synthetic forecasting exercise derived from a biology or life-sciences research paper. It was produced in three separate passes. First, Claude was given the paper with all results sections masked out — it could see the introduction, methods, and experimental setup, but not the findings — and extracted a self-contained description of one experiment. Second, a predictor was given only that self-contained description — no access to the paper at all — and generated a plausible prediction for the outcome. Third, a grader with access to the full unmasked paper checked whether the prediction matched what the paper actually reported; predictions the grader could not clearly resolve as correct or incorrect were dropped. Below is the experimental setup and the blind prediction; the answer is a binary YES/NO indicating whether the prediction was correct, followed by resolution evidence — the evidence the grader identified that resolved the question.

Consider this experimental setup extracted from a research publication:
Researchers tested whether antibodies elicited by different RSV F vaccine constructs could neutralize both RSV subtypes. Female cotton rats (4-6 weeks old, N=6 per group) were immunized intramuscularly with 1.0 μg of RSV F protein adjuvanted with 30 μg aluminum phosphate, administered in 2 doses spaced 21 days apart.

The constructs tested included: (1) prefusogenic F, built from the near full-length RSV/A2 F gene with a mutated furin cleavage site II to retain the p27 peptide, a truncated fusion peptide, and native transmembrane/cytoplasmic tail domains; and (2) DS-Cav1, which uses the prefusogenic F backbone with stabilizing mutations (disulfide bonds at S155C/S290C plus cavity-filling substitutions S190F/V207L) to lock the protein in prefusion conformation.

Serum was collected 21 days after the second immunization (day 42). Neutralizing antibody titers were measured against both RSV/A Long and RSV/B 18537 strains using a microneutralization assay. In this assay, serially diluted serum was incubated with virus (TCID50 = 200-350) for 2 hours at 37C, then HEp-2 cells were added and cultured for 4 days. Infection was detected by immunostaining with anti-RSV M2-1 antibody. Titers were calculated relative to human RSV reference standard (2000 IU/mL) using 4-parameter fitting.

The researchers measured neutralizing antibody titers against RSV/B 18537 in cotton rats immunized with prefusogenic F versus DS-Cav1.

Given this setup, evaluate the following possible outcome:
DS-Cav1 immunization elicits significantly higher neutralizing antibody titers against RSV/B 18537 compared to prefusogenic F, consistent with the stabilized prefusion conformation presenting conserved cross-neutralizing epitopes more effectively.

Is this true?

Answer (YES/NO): NO